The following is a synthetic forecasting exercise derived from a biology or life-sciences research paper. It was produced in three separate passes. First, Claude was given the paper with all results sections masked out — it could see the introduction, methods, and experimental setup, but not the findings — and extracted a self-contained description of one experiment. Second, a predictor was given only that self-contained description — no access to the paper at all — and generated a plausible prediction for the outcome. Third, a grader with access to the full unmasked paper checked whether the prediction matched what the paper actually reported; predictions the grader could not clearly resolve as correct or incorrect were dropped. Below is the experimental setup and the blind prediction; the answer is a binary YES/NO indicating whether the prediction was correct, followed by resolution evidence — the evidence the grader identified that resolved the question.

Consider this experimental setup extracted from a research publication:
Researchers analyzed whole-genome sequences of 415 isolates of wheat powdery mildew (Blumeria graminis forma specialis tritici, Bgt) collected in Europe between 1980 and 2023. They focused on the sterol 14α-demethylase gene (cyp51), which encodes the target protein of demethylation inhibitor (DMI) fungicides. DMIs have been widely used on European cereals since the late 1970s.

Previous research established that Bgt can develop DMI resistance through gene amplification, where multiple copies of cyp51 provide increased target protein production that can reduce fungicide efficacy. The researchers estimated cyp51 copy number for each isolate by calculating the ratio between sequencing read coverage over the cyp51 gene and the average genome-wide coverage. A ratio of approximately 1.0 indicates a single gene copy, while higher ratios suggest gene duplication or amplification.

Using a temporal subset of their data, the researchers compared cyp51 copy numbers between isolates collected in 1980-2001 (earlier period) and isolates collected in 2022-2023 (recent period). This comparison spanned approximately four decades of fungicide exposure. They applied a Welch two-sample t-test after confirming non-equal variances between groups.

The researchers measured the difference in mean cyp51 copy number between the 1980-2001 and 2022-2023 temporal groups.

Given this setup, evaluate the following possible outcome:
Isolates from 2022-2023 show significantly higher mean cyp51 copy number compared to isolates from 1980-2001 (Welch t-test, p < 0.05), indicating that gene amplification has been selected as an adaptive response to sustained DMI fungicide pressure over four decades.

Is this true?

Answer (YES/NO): NO